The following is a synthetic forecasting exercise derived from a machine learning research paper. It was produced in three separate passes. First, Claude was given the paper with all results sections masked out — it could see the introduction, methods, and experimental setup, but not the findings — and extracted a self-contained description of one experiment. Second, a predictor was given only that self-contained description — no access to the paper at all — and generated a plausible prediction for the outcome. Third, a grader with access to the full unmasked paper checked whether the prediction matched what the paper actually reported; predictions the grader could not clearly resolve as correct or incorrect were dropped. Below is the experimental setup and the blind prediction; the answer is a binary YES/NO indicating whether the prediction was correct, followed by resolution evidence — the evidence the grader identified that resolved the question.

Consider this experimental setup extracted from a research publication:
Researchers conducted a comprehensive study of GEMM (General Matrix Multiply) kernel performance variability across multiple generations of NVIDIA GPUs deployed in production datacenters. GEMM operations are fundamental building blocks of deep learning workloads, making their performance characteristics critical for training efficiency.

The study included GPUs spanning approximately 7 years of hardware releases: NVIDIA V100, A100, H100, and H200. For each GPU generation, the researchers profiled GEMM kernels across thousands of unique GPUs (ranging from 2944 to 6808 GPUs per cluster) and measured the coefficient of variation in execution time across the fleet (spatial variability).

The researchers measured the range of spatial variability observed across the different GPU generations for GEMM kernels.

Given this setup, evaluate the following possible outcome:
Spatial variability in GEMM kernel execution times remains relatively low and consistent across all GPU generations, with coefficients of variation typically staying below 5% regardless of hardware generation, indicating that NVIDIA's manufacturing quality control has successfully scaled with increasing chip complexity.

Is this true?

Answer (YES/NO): NO